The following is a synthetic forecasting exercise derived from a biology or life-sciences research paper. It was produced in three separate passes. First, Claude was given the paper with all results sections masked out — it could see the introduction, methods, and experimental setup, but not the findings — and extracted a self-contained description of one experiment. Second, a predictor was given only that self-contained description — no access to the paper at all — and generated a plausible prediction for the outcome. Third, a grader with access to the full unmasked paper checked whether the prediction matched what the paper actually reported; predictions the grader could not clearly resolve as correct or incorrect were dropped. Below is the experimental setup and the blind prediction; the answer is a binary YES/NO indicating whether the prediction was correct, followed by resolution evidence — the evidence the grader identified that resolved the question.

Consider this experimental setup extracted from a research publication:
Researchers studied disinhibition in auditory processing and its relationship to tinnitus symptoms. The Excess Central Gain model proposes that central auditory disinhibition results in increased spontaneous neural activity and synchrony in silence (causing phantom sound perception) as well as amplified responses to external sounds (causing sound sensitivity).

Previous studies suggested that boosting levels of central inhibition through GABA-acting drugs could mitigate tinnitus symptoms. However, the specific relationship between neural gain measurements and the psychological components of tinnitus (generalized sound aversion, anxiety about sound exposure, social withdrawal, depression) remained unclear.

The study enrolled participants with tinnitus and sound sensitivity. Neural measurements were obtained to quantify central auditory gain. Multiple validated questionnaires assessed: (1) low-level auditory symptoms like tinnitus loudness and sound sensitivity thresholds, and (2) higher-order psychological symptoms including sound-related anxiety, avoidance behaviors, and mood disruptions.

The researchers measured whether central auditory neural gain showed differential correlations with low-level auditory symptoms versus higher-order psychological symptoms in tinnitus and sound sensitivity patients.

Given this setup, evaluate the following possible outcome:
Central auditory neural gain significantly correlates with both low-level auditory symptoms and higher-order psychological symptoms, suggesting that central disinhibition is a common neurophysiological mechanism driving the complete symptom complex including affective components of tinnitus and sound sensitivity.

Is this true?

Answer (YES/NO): NO